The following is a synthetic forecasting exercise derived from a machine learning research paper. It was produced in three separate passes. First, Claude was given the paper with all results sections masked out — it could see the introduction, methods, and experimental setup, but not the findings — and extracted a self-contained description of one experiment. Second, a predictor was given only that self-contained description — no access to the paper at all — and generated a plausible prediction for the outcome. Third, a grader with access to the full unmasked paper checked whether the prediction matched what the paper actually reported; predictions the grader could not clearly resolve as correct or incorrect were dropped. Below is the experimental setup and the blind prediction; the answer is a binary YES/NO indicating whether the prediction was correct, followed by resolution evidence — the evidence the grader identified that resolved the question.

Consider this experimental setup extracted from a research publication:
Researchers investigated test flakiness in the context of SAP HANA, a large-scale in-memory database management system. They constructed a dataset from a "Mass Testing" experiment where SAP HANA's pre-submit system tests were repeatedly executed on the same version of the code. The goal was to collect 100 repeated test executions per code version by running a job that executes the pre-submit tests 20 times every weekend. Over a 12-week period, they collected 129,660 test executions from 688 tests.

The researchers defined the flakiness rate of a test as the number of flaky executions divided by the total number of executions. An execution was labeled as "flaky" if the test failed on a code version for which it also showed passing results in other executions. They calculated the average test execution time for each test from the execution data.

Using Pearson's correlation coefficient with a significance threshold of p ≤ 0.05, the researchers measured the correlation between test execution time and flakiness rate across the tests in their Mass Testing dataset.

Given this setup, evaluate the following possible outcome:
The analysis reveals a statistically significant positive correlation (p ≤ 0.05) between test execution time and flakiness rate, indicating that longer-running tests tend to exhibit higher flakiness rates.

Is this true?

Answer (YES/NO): YES